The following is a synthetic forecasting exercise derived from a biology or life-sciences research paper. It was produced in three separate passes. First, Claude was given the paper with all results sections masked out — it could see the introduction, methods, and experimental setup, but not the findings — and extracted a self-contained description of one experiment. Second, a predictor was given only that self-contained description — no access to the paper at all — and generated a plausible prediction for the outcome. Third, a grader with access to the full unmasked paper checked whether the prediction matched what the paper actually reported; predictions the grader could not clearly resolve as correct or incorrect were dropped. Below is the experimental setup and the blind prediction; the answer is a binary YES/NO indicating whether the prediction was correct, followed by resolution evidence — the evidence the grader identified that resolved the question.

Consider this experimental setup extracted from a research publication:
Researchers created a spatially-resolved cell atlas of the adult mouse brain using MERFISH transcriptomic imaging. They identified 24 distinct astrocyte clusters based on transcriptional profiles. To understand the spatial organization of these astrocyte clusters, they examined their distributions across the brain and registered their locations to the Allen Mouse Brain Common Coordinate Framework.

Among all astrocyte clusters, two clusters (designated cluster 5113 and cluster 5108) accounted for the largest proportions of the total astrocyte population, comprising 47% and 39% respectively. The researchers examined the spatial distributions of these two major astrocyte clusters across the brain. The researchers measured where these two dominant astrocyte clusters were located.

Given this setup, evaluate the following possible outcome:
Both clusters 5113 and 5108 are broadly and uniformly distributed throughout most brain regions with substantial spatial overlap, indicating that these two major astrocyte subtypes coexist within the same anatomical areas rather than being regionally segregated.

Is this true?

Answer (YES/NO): NO